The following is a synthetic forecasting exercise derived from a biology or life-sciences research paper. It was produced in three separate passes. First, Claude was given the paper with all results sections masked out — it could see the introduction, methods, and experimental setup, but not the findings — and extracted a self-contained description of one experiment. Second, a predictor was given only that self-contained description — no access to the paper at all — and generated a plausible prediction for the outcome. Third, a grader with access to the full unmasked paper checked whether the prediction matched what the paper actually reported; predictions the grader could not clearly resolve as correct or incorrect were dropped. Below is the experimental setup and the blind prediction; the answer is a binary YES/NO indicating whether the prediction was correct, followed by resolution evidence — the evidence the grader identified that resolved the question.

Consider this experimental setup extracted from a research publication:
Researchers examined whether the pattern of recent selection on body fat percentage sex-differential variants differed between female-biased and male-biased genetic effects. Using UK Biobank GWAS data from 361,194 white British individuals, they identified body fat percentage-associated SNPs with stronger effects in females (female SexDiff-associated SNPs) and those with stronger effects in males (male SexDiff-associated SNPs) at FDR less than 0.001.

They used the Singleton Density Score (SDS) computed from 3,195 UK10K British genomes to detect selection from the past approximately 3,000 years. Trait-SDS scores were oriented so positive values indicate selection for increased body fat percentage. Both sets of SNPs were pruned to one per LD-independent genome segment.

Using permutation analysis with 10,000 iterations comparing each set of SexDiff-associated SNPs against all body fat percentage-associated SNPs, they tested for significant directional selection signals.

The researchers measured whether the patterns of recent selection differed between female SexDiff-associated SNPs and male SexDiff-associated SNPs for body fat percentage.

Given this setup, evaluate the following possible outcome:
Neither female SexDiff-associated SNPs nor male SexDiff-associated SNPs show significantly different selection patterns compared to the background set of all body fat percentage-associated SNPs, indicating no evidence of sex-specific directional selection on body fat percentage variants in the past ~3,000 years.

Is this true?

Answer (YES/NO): NO